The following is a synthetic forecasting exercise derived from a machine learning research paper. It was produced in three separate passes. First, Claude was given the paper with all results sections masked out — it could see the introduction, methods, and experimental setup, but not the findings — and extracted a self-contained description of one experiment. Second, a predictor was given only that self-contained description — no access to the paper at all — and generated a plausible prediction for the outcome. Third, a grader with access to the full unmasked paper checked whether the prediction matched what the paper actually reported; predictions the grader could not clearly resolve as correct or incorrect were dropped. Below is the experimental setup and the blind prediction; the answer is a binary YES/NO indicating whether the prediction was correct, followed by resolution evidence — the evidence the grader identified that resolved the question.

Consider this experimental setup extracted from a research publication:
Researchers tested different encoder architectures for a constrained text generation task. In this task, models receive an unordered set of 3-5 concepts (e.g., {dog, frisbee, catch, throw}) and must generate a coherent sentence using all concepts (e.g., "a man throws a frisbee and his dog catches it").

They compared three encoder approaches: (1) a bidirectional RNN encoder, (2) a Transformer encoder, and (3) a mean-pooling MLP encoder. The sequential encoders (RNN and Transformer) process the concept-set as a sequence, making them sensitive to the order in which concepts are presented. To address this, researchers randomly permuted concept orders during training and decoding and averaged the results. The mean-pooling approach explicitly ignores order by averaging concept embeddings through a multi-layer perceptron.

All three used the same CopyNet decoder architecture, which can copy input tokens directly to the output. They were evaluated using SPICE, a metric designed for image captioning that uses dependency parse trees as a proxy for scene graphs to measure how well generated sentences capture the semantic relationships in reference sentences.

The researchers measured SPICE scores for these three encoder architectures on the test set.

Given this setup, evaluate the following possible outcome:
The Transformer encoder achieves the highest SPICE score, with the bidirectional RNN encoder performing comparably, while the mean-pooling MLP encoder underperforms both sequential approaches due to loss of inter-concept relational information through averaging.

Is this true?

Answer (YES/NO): NO